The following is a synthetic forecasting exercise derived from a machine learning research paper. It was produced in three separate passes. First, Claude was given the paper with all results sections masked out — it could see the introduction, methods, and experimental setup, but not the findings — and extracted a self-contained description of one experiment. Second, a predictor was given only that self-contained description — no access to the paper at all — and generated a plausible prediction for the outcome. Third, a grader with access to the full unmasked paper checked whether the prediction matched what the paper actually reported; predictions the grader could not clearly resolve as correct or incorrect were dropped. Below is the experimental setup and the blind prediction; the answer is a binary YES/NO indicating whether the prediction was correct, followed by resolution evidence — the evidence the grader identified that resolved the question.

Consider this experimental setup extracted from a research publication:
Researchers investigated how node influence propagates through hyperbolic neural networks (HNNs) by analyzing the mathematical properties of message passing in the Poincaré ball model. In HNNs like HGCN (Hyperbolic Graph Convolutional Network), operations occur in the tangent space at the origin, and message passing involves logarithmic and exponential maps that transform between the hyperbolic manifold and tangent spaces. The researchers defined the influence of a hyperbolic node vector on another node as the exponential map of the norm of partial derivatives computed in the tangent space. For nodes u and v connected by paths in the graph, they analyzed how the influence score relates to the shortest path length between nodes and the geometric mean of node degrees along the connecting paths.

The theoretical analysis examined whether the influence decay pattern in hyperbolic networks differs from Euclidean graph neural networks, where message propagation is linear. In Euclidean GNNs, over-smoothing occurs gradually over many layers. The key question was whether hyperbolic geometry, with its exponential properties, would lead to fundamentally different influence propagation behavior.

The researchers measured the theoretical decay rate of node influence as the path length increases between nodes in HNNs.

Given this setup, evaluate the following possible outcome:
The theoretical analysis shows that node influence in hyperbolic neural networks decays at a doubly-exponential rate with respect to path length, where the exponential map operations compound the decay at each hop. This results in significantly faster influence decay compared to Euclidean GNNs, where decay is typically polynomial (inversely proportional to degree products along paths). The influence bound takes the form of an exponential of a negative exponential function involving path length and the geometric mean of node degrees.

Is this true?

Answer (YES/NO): YES